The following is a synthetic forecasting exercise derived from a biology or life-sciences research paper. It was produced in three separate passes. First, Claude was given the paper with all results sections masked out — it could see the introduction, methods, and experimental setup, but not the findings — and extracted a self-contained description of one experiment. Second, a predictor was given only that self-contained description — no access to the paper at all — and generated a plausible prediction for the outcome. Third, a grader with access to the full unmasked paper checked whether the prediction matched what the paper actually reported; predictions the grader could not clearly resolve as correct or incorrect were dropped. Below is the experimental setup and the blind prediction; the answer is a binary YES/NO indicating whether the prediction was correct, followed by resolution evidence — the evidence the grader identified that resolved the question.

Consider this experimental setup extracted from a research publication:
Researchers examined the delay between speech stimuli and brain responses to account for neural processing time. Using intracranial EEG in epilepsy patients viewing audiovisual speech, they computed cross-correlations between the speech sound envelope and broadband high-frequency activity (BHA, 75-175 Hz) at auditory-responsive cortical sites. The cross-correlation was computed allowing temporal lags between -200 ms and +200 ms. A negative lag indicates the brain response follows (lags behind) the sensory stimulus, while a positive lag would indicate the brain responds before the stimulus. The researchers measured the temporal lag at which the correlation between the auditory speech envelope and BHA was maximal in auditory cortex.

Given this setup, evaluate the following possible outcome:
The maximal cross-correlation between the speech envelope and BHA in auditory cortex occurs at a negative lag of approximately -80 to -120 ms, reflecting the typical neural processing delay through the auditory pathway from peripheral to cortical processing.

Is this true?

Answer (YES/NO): YES